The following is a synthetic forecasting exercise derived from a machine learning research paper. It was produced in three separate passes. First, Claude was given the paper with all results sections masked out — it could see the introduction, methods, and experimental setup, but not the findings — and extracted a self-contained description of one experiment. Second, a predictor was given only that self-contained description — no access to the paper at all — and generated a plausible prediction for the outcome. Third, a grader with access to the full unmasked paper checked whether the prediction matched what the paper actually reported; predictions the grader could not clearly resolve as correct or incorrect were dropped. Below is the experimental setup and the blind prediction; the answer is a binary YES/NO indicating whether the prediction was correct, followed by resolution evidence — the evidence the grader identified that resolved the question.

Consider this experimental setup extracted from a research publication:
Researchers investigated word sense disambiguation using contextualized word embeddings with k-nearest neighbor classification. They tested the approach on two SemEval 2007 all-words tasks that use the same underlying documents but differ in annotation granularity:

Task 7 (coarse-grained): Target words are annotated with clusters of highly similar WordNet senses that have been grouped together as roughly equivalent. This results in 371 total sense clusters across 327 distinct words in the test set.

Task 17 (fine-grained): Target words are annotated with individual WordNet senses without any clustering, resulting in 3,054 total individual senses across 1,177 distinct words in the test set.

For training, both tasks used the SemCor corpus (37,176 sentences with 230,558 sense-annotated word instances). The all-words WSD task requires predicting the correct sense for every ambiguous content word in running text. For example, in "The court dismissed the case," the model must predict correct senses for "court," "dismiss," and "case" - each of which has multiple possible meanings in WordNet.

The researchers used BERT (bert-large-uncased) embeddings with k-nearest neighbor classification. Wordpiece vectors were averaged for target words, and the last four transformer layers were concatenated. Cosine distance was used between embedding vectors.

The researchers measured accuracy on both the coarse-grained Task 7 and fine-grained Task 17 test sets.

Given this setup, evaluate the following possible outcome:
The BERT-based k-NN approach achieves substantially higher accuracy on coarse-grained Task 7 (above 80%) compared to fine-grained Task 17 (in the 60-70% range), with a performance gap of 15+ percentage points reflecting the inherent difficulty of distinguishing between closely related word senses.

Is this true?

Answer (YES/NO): NO